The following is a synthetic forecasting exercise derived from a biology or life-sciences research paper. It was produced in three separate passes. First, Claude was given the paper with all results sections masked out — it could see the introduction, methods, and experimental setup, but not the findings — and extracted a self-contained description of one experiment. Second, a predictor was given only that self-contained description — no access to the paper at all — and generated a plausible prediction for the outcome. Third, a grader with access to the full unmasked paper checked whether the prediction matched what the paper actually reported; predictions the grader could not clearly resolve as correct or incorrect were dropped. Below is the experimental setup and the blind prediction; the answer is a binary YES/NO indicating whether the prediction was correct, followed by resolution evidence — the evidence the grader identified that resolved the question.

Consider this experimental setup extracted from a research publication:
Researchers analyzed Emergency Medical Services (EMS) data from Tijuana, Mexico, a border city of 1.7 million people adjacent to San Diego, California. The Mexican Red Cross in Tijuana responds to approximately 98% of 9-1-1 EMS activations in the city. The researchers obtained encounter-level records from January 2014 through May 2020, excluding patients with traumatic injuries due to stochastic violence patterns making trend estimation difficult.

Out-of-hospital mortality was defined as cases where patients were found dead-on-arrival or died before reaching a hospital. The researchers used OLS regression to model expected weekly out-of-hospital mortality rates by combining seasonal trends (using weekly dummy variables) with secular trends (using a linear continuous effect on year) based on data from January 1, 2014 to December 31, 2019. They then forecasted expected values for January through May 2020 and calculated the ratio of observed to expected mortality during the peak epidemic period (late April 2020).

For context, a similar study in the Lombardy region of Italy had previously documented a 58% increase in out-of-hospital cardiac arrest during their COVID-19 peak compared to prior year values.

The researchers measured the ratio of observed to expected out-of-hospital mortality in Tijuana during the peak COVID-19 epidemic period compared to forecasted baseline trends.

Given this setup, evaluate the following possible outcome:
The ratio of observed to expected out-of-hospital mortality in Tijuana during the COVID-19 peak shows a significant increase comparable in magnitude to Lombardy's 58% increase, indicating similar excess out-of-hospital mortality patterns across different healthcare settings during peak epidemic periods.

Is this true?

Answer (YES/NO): NO